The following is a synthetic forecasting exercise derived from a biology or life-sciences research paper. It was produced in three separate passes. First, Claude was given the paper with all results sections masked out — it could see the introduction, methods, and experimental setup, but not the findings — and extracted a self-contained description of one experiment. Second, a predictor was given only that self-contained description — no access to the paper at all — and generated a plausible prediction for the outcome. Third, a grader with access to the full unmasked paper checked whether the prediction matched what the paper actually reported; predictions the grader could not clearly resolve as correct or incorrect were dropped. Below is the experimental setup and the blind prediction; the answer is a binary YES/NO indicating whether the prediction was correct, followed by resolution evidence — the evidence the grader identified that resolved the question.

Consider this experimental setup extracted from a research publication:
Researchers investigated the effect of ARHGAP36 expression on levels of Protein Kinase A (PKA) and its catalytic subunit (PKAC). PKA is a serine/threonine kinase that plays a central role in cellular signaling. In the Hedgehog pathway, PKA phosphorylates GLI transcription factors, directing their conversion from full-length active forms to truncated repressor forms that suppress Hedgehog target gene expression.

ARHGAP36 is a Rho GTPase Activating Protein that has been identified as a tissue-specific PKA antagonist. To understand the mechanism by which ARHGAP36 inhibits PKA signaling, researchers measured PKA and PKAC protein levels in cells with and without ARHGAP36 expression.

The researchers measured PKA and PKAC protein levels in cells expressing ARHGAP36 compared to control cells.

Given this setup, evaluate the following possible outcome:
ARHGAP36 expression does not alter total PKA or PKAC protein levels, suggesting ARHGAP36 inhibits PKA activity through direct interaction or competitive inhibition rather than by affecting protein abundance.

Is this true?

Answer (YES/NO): NO